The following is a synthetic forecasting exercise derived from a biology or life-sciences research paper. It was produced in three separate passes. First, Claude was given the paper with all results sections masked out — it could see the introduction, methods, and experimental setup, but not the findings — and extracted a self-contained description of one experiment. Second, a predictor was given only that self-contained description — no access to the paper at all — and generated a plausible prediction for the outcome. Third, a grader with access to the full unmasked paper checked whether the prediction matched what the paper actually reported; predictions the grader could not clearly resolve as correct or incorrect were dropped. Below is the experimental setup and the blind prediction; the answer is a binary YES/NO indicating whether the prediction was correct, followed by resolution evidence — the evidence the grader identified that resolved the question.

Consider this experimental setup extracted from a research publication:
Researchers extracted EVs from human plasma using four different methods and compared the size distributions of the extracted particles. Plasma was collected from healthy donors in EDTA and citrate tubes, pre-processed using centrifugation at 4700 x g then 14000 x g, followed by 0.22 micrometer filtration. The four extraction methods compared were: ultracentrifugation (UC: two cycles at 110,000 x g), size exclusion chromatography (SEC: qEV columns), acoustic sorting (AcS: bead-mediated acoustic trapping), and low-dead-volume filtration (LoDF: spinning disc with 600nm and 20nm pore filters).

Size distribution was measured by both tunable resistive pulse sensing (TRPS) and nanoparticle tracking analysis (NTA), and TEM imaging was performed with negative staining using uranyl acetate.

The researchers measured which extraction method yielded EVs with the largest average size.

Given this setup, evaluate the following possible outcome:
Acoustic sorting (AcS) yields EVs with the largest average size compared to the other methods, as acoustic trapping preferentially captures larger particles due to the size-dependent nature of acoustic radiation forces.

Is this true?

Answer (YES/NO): NO